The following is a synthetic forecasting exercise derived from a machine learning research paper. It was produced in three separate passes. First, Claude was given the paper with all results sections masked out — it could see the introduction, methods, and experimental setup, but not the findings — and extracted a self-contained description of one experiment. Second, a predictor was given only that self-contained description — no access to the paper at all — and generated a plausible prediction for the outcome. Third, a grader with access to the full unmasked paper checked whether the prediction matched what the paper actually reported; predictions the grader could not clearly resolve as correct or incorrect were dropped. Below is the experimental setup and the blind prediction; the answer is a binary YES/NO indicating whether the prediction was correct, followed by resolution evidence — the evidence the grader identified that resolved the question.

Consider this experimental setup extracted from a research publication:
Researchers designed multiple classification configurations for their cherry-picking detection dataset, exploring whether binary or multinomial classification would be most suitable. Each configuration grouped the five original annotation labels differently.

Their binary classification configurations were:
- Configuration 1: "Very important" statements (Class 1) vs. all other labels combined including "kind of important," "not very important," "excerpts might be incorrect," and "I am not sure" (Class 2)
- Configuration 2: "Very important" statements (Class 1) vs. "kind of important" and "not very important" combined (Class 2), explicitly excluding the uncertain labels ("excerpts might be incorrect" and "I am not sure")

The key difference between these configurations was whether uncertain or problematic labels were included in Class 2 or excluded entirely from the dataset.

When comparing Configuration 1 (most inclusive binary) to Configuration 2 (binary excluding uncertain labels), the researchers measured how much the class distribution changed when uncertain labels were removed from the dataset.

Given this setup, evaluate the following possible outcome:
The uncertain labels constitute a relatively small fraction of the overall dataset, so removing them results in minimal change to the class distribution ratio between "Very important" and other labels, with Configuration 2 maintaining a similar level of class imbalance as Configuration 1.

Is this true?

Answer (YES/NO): YES